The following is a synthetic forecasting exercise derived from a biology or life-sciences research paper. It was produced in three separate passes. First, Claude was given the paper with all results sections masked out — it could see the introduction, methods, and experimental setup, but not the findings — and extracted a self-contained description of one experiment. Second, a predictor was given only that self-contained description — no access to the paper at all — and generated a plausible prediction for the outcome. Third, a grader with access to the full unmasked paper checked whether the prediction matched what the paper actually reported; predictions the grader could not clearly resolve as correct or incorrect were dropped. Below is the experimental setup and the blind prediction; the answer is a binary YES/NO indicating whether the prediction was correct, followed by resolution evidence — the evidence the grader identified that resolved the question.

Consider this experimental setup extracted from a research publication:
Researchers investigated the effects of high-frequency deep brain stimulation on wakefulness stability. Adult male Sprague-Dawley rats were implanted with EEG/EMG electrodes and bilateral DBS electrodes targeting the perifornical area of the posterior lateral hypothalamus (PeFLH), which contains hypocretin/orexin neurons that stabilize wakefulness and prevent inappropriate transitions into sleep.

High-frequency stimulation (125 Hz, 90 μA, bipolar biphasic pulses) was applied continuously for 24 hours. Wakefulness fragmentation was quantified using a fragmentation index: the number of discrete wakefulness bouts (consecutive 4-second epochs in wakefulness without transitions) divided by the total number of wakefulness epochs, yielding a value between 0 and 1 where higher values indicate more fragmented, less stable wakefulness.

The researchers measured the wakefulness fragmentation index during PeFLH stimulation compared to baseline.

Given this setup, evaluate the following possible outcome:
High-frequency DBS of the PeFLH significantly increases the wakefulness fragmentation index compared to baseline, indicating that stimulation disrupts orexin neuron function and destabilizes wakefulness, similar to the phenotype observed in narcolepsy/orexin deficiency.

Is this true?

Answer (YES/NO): NO